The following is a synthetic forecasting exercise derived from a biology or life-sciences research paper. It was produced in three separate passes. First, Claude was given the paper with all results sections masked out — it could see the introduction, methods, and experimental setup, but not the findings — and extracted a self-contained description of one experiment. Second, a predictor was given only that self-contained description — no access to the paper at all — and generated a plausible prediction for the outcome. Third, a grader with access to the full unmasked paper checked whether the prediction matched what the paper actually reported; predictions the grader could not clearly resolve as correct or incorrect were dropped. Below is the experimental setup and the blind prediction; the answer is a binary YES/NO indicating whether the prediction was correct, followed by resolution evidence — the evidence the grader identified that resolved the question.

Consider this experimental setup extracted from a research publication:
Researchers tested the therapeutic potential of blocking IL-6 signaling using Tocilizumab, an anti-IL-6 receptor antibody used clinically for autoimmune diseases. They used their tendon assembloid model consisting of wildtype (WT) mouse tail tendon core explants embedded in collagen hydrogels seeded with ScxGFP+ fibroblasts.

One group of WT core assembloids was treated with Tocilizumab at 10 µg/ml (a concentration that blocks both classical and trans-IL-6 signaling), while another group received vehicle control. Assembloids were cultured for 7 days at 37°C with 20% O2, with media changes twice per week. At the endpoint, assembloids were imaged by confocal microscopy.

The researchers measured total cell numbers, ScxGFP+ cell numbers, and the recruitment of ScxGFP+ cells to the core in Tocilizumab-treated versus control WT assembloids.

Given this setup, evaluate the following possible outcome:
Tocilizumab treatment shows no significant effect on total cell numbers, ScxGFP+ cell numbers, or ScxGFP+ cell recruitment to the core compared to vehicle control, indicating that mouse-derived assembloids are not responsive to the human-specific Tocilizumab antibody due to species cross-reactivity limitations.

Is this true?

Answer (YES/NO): NO